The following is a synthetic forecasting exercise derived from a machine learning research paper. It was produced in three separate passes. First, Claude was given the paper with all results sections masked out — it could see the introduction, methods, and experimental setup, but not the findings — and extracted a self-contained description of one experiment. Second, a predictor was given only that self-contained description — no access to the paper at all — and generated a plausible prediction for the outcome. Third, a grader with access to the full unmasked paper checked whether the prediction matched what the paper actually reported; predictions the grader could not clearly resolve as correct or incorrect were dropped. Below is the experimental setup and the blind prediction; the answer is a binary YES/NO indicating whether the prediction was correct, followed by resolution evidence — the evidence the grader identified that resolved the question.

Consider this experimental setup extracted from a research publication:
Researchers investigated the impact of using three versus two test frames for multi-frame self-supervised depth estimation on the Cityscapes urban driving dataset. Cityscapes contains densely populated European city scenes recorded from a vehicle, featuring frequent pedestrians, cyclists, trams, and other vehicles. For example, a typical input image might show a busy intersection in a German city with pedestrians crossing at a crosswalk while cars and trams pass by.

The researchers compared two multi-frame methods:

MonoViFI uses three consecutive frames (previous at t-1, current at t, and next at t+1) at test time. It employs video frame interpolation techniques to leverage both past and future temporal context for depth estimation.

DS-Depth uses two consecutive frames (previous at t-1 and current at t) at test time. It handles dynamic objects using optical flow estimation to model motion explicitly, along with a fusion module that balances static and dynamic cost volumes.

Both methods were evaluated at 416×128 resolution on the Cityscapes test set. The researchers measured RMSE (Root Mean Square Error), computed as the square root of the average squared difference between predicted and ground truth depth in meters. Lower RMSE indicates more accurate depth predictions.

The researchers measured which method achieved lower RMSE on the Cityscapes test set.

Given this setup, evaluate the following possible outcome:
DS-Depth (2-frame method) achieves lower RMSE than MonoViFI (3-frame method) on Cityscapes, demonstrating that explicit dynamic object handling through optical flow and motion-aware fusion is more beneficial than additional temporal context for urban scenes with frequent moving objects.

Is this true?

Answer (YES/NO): NO